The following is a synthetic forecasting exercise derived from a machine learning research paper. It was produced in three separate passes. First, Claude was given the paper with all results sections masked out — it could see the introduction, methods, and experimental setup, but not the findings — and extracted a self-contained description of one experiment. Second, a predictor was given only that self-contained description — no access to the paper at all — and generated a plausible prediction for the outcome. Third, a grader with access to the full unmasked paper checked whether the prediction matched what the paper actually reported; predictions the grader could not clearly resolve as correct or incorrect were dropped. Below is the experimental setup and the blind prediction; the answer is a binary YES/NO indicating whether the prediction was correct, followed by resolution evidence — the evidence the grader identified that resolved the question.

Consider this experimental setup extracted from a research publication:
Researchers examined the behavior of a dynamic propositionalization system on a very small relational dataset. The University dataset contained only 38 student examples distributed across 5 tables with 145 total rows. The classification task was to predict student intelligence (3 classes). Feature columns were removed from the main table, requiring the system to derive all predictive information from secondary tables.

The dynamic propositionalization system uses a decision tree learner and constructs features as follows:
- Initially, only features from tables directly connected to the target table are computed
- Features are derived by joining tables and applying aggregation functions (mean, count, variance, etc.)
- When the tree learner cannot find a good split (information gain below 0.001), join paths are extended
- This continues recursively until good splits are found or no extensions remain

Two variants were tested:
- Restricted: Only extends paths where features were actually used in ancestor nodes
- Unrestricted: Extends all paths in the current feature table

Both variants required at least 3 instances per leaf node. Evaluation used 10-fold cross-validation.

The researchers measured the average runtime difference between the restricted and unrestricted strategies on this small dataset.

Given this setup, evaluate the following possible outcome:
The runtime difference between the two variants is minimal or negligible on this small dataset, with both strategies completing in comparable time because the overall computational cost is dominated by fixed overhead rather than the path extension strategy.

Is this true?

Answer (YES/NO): NO